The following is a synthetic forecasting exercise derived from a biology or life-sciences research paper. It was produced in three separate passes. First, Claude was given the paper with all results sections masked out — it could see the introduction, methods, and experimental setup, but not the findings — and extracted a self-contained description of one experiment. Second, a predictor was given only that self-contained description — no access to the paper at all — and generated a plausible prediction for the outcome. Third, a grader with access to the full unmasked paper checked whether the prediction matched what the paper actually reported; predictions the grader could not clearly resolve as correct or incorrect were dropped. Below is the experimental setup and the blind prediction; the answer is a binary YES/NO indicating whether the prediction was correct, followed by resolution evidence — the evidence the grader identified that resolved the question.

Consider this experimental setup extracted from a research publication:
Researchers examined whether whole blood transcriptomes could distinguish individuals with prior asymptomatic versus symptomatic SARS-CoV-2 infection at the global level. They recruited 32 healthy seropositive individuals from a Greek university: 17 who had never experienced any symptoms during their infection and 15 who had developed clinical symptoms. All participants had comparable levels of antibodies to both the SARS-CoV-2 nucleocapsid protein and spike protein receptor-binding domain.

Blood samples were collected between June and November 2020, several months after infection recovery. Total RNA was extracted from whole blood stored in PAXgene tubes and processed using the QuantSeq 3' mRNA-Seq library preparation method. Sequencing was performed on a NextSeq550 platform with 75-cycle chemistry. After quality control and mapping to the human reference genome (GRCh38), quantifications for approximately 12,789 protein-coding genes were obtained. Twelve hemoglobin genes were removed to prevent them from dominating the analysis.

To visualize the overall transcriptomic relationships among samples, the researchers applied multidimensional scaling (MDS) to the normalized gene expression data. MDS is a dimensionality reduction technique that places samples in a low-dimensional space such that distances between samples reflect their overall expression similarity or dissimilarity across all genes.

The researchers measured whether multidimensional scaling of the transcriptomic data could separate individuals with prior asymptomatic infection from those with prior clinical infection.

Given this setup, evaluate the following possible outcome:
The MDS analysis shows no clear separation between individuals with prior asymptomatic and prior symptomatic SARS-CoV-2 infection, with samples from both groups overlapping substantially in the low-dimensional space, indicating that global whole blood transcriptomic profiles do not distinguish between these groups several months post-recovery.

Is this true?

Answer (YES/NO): YES